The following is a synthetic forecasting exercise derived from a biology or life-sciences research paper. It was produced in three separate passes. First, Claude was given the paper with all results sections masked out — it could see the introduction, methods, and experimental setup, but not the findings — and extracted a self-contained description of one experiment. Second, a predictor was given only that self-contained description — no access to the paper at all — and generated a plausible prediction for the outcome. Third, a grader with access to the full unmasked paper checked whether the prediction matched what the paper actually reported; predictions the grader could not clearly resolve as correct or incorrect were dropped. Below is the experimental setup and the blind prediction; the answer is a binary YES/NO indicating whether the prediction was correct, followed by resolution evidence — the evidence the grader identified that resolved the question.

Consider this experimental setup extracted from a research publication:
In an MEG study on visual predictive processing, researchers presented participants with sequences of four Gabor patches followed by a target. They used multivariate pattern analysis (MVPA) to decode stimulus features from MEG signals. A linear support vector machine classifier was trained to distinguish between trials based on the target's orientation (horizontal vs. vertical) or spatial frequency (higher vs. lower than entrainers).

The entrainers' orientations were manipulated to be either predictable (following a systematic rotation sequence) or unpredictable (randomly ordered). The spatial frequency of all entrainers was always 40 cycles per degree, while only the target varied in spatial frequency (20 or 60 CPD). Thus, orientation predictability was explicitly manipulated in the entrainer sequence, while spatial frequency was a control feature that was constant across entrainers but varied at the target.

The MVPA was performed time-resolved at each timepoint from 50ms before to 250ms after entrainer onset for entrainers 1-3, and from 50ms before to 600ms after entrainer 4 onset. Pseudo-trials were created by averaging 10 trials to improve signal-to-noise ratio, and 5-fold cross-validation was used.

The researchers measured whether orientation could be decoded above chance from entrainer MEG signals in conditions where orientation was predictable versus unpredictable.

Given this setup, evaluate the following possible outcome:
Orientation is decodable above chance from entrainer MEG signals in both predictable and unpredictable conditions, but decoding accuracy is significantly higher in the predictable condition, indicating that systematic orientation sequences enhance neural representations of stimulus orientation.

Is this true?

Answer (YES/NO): NO